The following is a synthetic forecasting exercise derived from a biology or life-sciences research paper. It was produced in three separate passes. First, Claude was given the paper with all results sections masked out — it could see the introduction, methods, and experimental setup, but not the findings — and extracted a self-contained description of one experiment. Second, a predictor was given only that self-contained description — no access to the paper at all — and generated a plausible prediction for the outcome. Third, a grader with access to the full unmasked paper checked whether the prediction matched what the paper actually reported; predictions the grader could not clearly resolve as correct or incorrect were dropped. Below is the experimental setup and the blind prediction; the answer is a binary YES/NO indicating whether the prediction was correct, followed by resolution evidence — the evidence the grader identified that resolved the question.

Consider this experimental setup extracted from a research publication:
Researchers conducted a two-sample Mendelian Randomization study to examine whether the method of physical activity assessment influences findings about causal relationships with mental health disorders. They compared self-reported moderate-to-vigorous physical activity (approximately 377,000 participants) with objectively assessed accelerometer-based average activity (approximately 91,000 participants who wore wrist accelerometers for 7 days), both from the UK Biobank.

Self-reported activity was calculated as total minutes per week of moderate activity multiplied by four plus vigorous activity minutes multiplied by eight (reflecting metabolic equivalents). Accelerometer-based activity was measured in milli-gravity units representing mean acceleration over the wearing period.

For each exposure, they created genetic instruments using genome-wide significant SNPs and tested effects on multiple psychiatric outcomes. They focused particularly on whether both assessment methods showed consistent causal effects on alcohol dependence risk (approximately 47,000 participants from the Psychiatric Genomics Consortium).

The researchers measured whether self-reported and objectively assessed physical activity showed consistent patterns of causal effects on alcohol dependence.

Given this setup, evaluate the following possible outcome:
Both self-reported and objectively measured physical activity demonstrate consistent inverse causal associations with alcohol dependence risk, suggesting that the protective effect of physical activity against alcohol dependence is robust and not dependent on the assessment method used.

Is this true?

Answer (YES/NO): NO